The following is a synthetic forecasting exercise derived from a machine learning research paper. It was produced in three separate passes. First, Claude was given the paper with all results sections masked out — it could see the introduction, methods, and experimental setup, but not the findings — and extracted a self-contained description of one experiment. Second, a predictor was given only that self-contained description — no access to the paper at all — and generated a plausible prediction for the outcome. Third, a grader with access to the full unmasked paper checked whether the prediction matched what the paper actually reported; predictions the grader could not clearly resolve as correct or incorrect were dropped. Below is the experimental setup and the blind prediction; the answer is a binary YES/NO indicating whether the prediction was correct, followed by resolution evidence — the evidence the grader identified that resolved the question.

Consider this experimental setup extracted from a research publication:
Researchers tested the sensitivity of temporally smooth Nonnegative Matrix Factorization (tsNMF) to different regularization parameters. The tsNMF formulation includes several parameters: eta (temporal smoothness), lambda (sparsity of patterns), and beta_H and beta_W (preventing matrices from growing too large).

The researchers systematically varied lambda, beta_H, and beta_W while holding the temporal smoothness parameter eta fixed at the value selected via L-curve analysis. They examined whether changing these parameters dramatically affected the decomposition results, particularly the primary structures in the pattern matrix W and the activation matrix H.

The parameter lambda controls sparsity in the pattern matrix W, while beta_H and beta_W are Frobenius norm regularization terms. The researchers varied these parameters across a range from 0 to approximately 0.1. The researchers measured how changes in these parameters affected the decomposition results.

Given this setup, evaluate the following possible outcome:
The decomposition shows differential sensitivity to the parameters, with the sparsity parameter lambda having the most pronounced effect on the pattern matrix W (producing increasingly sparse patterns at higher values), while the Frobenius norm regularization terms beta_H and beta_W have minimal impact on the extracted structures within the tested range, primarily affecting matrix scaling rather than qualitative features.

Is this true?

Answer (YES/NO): NO